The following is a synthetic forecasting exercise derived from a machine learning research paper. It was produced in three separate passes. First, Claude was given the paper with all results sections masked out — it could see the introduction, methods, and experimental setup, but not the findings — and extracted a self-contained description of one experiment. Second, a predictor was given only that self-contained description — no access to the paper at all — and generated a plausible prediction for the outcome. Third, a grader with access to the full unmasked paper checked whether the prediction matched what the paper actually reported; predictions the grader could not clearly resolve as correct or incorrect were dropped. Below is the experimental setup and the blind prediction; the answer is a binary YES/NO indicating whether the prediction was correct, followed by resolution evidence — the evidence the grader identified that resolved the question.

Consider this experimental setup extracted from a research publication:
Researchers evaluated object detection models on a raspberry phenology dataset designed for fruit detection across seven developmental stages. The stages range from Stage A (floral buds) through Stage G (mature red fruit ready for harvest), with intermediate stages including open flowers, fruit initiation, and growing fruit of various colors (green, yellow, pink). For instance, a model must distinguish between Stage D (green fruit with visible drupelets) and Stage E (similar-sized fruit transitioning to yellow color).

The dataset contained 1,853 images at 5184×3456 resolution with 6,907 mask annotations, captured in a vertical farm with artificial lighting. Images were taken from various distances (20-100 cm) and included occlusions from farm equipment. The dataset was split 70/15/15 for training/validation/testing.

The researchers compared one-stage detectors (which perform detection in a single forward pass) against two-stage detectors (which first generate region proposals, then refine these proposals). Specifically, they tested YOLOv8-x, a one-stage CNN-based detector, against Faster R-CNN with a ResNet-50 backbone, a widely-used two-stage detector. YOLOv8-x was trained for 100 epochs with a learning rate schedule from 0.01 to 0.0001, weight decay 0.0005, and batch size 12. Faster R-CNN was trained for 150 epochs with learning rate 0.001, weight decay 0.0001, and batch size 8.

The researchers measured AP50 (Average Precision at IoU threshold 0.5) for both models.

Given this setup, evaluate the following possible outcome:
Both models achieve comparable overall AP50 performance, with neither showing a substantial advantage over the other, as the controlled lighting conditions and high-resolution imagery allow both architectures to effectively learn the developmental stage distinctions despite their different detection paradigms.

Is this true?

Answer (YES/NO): NO